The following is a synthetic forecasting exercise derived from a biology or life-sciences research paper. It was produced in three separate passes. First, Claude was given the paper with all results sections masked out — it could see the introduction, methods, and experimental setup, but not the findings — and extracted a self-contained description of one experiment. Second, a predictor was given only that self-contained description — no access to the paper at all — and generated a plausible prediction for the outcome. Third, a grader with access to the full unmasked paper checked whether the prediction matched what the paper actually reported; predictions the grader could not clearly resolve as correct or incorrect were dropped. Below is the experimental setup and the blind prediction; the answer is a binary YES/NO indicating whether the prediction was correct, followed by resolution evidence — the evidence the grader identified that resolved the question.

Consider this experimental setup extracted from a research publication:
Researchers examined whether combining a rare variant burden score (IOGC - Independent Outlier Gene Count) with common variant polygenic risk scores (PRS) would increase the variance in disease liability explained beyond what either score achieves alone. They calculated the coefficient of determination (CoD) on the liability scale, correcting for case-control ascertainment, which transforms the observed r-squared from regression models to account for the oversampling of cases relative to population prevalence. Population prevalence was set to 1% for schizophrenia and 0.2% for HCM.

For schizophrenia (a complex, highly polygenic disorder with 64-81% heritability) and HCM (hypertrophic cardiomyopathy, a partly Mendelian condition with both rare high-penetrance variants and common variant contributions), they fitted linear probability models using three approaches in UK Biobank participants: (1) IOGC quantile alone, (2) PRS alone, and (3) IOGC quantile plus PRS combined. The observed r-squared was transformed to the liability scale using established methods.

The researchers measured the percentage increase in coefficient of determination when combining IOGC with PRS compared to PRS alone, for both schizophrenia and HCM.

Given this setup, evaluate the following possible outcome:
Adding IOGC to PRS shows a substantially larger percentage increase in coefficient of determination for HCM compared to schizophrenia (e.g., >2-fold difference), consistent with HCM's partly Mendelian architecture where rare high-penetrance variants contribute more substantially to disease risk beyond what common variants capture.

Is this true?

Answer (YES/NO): YES